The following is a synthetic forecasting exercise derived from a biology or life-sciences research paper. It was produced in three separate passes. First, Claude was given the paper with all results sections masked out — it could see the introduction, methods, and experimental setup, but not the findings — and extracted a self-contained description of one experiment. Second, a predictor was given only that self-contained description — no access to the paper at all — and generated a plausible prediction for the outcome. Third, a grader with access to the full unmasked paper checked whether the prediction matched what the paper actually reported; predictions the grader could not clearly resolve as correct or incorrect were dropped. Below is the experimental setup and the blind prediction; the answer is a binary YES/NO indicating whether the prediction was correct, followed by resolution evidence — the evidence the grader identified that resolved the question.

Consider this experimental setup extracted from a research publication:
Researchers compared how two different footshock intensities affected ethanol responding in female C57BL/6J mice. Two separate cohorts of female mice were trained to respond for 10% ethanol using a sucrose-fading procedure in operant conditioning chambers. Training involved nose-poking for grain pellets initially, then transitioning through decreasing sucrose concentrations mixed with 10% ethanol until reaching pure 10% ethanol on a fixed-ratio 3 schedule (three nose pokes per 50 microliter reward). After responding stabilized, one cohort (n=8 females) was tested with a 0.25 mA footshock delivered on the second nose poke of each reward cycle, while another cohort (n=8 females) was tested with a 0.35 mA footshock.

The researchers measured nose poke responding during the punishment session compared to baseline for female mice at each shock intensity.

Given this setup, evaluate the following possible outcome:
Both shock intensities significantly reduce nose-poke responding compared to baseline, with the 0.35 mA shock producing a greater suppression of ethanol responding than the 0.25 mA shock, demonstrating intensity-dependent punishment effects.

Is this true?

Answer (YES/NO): NO